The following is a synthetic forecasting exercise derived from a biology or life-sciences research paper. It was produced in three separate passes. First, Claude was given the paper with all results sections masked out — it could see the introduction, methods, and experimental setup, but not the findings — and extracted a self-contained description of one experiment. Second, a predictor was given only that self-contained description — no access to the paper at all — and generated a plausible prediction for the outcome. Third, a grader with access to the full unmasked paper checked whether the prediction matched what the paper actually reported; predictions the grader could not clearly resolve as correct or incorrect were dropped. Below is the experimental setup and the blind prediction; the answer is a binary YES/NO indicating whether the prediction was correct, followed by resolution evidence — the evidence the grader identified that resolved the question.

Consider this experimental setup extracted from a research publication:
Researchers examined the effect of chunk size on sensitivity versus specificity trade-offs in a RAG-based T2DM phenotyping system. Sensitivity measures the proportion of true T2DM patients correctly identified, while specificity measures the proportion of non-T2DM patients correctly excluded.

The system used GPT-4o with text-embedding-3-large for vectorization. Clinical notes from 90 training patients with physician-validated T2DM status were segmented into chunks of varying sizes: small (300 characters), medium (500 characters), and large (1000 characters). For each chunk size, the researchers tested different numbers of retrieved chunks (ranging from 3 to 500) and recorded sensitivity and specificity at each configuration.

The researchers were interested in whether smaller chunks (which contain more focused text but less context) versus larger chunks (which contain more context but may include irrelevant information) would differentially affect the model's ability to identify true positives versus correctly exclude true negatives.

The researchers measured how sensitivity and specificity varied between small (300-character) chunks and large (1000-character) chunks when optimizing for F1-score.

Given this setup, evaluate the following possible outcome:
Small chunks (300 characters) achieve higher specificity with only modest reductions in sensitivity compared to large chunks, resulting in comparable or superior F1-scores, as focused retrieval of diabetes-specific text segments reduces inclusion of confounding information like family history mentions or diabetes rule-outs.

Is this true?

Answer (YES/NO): NO